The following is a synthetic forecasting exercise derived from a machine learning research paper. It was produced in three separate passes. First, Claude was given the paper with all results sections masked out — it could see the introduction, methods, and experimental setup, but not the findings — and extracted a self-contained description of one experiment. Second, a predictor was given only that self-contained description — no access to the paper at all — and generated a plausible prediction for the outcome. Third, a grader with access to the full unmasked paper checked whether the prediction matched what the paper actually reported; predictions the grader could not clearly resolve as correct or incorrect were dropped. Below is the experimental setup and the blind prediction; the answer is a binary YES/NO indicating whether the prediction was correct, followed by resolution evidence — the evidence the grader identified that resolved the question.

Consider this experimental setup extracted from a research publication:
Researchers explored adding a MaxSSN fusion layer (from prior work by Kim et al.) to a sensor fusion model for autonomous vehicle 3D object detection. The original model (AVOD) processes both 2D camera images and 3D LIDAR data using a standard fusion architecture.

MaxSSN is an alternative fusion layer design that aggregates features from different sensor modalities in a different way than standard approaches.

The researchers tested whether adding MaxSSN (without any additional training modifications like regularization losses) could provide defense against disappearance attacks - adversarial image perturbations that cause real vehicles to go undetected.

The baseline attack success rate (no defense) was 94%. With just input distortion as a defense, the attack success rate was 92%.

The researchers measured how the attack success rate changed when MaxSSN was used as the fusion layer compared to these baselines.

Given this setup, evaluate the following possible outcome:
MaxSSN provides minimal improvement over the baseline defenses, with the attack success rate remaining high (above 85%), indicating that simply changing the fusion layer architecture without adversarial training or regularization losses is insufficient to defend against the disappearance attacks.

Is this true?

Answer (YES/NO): YES